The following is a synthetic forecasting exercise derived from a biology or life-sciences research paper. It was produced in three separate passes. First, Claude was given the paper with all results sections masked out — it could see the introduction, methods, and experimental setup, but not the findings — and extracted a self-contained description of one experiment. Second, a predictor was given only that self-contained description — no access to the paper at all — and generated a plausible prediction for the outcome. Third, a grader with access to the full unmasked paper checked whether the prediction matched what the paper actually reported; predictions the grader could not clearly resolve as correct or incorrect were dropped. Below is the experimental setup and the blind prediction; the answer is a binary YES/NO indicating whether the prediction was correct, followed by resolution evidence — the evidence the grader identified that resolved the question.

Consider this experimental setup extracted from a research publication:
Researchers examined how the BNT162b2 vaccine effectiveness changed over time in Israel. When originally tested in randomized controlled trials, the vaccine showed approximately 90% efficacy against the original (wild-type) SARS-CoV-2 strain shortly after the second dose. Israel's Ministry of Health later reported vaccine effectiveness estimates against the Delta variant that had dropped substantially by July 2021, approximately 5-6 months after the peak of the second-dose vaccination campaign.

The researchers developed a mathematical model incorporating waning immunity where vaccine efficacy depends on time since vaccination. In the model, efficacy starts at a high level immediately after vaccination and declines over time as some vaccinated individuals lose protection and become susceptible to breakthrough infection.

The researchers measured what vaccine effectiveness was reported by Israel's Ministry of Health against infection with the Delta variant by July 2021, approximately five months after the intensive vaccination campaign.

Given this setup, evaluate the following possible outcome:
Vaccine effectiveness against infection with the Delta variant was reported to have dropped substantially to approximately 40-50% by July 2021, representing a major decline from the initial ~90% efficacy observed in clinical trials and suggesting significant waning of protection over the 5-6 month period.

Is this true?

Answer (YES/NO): NO